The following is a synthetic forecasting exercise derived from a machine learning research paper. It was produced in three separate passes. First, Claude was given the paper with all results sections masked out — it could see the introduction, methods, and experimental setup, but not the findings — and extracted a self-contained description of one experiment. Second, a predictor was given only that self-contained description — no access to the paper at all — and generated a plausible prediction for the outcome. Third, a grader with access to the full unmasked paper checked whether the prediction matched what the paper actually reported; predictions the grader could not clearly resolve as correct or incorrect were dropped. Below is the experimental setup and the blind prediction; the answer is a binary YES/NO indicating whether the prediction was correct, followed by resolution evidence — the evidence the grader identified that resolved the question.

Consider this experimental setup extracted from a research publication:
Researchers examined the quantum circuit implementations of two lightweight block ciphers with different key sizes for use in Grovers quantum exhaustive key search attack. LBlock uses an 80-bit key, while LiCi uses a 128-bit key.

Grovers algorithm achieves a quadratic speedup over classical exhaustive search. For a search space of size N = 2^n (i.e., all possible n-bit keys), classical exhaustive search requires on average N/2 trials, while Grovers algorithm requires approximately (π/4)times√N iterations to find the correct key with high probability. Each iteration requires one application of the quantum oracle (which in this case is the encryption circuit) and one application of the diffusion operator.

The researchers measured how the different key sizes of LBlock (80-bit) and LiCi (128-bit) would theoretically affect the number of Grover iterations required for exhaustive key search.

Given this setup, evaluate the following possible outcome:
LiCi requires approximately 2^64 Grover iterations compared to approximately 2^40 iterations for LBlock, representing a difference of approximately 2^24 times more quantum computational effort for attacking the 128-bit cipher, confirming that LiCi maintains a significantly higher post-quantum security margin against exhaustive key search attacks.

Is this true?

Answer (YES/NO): YES